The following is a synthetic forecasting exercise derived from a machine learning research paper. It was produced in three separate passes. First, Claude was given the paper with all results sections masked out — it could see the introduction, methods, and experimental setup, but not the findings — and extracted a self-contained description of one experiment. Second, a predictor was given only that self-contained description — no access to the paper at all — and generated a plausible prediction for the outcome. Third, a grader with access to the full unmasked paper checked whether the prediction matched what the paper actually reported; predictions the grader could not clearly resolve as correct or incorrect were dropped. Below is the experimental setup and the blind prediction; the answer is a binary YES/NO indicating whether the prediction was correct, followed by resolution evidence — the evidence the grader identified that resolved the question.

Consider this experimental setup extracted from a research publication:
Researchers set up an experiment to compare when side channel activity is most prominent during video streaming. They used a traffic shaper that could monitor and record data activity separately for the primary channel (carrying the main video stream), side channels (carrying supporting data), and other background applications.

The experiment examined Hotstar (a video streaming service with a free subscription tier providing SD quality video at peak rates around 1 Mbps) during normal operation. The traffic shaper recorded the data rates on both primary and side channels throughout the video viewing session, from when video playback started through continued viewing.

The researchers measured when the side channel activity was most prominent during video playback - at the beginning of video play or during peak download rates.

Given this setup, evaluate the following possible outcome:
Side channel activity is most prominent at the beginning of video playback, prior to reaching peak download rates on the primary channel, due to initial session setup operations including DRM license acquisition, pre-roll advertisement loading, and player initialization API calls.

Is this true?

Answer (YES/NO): YES